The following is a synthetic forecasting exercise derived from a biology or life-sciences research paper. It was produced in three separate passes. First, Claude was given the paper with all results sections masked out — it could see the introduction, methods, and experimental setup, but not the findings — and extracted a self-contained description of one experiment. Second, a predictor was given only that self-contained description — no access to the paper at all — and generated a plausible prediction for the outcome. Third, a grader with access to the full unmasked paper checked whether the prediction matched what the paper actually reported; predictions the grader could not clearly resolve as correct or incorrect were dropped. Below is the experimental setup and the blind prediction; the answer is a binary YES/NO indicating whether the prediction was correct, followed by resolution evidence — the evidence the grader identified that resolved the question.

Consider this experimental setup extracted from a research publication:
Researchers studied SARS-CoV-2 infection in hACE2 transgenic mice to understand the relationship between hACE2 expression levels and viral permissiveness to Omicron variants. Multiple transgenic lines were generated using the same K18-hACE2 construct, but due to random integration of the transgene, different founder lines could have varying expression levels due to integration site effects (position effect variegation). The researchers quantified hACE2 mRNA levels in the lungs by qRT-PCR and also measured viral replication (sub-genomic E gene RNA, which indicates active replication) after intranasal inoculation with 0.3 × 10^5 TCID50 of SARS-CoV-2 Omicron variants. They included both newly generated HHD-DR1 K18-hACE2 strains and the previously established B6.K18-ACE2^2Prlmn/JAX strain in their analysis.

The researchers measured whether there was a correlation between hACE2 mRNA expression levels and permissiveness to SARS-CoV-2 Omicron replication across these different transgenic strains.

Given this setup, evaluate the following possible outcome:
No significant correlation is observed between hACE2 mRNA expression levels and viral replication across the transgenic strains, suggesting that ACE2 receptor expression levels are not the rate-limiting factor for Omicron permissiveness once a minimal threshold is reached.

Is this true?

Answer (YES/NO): NO